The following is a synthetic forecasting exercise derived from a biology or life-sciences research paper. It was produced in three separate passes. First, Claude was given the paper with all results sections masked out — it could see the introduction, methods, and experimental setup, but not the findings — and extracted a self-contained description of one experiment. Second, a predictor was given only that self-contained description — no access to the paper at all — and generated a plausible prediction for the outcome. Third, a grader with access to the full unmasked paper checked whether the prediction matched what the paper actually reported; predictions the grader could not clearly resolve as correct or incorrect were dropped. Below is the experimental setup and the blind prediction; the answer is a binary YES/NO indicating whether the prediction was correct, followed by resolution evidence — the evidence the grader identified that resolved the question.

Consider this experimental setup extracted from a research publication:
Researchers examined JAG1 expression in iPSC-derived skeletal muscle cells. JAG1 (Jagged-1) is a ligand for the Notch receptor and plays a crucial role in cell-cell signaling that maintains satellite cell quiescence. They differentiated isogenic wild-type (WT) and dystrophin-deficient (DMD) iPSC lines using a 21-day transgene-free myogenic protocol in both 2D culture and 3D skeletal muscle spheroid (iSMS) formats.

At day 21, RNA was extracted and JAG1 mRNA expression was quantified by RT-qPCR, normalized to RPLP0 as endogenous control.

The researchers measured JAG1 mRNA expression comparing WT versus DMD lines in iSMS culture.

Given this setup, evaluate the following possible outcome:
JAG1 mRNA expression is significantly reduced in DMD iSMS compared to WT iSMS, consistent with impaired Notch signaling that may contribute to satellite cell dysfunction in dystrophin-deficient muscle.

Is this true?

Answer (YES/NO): NO